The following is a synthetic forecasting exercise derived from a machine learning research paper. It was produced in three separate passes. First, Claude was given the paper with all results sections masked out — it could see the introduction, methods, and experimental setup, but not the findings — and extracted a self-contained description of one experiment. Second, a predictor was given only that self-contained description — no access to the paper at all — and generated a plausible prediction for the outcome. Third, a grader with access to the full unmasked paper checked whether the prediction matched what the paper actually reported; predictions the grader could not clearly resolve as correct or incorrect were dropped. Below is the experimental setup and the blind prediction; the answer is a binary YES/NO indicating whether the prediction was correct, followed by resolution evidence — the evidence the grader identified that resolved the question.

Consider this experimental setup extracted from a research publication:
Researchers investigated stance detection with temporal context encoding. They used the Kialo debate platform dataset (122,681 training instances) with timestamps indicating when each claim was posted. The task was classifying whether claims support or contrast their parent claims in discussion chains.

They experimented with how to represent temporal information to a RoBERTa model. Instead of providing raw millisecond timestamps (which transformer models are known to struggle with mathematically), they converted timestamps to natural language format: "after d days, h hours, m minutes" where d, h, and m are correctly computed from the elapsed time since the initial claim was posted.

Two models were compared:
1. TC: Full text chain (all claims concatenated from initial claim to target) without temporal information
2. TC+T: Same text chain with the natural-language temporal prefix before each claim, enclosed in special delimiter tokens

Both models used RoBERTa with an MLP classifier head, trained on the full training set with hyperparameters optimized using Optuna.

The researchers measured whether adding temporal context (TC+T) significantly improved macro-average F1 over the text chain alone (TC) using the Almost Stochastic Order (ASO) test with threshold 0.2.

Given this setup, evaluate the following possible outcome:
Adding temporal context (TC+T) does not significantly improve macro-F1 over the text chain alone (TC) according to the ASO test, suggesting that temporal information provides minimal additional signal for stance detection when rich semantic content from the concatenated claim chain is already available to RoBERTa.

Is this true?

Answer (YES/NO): YES